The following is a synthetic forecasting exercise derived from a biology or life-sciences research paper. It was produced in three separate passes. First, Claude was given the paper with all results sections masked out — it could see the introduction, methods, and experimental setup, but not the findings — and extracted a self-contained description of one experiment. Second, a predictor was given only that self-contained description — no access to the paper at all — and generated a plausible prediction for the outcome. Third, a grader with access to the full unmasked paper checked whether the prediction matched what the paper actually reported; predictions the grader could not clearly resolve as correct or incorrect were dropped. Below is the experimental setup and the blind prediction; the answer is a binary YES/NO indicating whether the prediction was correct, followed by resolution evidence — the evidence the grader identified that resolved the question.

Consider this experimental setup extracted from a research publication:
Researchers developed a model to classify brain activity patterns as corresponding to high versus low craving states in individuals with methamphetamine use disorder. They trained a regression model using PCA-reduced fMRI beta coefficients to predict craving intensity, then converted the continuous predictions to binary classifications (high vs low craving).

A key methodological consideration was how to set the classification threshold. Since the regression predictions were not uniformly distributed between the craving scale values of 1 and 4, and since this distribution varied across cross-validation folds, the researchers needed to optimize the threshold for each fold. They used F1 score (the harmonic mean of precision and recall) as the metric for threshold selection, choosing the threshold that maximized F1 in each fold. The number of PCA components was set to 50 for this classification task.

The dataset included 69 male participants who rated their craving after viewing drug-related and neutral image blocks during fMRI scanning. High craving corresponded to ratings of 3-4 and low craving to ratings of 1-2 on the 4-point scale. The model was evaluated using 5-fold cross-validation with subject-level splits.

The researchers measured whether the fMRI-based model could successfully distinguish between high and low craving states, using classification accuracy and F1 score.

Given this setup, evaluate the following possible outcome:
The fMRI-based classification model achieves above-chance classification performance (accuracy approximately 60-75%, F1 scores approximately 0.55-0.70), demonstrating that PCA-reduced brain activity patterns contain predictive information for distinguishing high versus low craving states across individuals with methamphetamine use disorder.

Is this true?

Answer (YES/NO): YES